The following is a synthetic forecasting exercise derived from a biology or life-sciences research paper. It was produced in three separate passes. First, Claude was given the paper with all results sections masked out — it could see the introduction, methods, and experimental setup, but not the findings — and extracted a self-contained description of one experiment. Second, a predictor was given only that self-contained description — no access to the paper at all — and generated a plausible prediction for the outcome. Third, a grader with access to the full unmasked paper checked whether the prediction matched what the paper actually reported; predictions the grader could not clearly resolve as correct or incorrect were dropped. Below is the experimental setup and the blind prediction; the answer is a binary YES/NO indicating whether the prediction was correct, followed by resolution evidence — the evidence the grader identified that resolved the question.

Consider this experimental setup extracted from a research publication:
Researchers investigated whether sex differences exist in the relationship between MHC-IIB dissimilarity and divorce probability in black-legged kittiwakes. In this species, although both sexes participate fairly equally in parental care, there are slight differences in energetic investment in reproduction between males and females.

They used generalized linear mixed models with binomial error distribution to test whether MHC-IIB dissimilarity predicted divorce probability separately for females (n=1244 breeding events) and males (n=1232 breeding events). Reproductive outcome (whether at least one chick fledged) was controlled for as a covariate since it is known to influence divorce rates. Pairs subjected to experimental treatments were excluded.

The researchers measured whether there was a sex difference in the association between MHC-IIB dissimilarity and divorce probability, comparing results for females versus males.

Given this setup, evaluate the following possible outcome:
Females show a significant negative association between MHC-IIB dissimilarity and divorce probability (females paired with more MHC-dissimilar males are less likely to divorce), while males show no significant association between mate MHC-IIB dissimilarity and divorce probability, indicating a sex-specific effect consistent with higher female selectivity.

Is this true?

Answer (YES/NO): NO